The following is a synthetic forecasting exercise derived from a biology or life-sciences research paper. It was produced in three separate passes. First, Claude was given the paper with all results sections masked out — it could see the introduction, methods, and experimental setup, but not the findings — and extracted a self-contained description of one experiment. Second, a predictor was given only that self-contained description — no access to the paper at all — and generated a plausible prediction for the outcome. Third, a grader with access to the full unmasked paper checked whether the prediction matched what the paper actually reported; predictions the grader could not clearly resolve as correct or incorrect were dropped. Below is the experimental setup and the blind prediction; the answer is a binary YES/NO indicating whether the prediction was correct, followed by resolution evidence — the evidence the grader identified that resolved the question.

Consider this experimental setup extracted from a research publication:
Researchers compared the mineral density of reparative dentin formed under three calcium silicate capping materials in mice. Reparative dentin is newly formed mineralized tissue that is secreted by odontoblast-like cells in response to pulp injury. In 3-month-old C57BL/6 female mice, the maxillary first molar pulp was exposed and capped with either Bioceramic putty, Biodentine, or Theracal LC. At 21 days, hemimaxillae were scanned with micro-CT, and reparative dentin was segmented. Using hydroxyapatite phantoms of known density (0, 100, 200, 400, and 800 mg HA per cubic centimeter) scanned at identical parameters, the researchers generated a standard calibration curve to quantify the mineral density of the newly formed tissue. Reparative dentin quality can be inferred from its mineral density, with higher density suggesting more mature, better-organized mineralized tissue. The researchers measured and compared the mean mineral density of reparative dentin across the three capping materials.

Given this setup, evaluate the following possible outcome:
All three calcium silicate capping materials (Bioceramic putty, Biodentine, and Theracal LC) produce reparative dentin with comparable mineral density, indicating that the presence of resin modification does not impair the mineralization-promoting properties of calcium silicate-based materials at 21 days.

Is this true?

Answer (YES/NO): YES